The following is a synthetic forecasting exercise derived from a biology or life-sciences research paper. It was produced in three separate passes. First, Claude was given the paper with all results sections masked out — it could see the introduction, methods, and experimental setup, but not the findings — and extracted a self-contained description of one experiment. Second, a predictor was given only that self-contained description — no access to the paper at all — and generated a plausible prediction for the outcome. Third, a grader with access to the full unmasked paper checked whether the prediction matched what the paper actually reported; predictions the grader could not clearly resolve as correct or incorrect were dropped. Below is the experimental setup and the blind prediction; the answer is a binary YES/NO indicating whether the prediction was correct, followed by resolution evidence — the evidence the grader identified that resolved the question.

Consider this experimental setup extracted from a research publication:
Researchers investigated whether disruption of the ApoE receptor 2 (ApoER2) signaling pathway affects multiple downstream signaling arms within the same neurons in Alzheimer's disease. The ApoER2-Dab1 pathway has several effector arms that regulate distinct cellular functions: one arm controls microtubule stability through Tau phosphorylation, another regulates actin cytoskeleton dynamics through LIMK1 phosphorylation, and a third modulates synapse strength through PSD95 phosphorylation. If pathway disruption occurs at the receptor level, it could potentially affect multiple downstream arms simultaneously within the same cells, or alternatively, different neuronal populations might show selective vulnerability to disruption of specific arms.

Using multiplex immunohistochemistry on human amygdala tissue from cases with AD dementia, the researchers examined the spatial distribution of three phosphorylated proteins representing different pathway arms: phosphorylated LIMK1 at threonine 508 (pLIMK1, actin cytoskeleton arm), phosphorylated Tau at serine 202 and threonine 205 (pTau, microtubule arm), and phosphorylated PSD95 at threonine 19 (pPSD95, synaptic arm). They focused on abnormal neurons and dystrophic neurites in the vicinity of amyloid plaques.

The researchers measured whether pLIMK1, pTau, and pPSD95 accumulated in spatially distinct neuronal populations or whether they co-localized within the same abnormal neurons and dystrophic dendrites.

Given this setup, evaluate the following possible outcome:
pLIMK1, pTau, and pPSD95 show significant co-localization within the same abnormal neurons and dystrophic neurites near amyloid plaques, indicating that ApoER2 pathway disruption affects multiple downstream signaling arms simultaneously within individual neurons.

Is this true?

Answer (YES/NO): YES